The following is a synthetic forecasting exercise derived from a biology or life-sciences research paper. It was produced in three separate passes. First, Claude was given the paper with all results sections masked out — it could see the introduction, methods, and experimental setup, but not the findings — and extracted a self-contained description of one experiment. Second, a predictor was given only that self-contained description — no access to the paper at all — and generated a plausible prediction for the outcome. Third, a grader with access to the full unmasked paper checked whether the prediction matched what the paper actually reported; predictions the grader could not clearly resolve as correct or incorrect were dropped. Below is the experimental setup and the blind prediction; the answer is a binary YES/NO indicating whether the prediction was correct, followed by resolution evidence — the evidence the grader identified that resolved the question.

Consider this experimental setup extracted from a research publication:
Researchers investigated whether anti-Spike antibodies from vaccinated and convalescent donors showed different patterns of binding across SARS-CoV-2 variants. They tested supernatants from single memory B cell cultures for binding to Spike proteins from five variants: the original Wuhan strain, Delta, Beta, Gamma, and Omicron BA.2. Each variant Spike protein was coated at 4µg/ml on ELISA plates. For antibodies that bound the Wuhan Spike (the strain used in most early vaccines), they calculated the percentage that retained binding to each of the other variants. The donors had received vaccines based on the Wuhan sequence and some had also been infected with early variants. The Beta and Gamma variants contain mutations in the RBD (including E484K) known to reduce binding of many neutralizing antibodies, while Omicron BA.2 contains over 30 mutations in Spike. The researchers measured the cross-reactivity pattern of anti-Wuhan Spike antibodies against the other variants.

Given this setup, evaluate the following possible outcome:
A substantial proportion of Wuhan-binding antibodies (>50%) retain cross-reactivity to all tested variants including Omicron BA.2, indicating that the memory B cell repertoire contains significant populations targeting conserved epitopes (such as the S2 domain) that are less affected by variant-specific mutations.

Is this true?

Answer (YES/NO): NO